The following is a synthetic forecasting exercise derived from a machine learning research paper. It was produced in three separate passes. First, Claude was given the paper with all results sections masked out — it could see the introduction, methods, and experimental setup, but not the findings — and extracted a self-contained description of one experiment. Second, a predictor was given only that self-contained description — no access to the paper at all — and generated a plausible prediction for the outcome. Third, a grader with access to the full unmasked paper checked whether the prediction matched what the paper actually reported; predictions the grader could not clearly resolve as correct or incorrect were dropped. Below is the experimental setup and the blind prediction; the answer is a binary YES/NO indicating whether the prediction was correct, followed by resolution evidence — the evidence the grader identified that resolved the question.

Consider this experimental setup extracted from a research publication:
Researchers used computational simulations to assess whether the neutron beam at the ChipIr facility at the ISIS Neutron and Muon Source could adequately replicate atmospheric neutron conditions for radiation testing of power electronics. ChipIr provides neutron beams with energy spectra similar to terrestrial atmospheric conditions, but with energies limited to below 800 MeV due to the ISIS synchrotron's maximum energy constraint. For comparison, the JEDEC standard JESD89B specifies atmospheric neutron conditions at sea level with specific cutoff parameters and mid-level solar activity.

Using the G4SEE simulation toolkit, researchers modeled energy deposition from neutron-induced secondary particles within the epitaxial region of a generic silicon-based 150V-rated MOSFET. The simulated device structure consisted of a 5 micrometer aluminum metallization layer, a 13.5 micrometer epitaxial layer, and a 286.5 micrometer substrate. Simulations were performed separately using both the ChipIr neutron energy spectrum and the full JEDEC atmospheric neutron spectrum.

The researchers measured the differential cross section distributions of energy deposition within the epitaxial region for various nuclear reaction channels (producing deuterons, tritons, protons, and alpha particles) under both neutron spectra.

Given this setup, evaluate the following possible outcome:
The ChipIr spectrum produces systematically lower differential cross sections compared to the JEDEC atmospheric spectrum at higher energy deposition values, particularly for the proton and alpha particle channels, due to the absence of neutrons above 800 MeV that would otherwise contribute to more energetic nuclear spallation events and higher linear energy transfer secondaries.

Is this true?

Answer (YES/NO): NO